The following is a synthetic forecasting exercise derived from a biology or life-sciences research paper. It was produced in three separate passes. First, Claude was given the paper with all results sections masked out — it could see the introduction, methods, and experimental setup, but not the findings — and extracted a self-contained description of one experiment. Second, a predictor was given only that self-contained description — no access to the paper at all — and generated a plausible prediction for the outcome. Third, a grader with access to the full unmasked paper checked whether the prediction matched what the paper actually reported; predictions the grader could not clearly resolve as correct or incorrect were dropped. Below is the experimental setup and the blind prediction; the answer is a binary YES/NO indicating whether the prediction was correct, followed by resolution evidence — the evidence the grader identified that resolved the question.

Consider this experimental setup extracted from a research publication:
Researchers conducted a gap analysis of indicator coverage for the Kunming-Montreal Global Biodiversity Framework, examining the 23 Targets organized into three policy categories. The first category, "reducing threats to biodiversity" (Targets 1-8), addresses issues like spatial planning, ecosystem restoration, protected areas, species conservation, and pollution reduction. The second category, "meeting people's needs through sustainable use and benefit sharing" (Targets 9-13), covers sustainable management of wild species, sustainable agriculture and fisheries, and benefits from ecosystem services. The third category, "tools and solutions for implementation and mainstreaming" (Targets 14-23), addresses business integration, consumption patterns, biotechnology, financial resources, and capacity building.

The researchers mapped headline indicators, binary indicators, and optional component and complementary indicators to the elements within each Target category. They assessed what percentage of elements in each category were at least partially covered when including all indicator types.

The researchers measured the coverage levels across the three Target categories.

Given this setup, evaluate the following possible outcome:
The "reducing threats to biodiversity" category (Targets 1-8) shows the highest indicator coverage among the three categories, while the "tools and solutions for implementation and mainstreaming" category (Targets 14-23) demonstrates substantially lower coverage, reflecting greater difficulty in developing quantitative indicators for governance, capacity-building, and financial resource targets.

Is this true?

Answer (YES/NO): NO